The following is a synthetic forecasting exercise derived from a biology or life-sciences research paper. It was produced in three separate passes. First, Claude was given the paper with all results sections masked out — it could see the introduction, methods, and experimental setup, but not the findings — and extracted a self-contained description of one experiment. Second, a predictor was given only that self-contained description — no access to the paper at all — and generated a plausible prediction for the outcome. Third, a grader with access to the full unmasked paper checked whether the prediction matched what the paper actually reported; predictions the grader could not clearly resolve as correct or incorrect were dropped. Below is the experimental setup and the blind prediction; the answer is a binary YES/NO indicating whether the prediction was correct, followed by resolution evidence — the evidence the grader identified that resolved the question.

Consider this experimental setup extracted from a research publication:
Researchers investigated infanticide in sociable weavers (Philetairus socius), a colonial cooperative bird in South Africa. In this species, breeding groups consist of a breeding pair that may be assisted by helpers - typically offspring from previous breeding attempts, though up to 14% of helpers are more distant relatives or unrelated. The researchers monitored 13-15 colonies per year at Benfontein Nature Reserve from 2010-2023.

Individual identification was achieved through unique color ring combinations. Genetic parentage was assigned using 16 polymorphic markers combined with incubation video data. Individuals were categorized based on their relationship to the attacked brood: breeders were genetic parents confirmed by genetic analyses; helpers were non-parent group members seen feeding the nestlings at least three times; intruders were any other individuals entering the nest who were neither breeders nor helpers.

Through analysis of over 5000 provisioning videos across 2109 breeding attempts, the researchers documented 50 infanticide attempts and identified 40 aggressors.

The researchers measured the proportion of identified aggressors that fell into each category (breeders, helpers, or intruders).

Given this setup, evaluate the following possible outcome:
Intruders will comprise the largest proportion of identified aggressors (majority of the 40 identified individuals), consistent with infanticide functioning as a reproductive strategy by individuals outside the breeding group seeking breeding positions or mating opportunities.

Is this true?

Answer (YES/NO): YES